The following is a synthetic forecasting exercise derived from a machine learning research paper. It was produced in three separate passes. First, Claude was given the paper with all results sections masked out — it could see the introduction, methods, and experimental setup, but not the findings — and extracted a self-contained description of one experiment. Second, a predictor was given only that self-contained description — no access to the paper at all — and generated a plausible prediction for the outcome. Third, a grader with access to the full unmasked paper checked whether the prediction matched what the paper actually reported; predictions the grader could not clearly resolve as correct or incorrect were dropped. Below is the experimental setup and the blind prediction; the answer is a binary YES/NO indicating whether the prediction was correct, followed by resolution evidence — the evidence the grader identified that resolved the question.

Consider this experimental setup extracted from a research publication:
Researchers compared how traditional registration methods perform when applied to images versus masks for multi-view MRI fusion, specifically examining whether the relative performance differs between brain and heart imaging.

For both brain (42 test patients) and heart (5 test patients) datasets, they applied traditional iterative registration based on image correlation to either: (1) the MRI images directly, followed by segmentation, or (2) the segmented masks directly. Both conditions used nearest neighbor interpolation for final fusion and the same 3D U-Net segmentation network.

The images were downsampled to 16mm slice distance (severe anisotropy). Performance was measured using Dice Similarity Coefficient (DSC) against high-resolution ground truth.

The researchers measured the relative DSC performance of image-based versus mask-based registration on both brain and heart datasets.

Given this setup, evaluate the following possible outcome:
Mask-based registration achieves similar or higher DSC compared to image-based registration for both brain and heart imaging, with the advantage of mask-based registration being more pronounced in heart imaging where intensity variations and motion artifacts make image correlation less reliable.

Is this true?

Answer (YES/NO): NO